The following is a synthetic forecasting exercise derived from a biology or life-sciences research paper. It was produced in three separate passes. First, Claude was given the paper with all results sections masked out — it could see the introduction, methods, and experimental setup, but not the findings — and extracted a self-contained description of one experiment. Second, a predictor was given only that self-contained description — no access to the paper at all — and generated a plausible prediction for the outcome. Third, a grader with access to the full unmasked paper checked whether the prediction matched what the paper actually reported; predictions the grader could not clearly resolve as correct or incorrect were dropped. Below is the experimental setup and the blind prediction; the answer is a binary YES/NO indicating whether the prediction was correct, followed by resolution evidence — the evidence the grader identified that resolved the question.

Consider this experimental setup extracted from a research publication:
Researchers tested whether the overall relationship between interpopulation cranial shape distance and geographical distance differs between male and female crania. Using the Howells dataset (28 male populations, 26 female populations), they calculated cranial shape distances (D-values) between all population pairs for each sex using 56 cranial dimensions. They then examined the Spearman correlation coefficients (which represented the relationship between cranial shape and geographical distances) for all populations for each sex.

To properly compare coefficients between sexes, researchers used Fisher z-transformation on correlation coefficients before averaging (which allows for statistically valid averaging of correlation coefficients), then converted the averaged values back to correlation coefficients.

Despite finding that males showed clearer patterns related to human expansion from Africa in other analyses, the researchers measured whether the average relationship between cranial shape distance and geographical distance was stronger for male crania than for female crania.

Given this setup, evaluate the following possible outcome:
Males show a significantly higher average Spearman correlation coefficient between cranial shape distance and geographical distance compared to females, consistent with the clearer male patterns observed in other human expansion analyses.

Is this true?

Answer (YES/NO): NO